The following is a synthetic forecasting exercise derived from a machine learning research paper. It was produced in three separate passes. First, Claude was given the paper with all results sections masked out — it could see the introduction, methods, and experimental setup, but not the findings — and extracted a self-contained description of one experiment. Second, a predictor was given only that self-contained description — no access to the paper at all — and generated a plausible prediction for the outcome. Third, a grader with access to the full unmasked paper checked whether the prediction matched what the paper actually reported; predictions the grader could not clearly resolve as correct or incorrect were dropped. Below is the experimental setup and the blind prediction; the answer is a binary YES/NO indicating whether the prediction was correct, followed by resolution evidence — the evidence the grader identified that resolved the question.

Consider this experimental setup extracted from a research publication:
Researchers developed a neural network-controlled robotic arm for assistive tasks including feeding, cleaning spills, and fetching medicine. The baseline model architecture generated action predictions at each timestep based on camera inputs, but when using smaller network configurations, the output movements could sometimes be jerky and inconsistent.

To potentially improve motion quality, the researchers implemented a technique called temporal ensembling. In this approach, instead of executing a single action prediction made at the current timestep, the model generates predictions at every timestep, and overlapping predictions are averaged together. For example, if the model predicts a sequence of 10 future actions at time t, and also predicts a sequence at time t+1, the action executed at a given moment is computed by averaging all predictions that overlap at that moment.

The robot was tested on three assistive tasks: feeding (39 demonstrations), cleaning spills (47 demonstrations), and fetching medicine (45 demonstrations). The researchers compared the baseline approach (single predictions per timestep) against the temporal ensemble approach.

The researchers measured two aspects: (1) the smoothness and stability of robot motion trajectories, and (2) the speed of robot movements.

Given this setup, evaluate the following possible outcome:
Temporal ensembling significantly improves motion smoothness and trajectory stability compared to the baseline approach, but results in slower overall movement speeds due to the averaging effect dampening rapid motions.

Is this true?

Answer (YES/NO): YES